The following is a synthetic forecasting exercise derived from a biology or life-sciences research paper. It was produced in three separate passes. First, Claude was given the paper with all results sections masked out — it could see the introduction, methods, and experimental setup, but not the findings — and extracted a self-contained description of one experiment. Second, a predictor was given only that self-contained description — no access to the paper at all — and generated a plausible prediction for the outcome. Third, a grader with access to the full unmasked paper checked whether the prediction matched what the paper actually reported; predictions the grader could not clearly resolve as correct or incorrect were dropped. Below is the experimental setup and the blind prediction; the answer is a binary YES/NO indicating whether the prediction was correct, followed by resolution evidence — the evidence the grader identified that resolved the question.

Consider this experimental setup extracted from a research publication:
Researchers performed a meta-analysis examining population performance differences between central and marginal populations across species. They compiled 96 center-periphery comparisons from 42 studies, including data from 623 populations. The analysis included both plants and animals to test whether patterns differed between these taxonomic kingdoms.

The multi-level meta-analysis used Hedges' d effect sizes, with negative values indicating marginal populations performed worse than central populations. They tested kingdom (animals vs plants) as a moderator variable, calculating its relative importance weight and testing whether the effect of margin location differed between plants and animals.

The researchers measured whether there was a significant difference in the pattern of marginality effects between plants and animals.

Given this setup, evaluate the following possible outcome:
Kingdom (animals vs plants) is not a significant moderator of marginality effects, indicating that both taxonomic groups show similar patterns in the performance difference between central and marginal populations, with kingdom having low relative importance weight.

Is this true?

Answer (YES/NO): YES